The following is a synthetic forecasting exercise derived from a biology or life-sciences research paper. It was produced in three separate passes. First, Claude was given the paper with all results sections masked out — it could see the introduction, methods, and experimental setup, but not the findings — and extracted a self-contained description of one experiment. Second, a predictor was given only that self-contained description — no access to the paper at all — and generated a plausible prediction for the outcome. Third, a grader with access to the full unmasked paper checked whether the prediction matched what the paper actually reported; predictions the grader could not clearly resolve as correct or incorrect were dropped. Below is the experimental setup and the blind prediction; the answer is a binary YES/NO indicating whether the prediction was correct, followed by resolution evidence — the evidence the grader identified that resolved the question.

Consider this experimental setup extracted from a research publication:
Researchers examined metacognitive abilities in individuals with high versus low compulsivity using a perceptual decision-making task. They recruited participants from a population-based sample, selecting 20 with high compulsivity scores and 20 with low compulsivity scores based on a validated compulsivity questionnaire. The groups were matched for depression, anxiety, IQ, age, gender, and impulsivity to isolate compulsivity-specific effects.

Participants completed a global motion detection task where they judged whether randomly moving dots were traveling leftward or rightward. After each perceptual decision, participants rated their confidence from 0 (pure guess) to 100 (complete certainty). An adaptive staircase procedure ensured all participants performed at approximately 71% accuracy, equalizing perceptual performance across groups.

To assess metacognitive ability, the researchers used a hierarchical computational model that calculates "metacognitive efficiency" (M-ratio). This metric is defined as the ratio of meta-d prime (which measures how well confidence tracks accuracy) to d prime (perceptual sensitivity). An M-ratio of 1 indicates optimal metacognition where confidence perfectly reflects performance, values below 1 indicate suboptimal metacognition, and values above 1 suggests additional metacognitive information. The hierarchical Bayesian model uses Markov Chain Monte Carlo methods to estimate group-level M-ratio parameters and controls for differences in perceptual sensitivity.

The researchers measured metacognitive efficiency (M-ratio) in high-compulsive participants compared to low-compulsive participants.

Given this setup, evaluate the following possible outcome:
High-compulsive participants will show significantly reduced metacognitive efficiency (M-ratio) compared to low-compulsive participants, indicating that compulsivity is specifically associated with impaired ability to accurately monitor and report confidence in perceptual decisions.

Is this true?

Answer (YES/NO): YES